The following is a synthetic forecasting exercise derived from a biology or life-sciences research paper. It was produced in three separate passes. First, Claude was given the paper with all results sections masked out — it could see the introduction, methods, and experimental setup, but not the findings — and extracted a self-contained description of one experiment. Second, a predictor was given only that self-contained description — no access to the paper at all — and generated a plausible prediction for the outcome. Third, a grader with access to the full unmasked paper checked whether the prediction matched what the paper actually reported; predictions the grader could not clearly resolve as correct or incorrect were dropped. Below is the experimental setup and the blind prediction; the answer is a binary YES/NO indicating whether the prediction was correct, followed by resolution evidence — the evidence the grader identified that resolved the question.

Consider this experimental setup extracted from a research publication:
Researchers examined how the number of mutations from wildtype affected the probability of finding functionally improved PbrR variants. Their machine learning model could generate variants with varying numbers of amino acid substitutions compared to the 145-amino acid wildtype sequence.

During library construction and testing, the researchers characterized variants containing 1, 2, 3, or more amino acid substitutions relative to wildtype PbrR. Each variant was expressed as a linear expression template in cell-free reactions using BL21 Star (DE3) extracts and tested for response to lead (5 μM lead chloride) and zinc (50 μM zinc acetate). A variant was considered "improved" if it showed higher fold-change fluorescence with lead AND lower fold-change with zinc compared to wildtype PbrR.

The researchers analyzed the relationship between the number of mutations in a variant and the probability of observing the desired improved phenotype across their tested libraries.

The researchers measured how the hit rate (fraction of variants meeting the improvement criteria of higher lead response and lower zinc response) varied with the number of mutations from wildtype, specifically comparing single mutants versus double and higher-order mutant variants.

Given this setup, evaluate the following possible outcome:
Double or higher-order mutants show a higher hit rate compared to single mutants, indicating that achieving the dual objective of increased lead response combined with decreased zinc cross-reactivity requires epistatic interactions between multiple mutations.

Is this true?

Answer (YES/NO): YES